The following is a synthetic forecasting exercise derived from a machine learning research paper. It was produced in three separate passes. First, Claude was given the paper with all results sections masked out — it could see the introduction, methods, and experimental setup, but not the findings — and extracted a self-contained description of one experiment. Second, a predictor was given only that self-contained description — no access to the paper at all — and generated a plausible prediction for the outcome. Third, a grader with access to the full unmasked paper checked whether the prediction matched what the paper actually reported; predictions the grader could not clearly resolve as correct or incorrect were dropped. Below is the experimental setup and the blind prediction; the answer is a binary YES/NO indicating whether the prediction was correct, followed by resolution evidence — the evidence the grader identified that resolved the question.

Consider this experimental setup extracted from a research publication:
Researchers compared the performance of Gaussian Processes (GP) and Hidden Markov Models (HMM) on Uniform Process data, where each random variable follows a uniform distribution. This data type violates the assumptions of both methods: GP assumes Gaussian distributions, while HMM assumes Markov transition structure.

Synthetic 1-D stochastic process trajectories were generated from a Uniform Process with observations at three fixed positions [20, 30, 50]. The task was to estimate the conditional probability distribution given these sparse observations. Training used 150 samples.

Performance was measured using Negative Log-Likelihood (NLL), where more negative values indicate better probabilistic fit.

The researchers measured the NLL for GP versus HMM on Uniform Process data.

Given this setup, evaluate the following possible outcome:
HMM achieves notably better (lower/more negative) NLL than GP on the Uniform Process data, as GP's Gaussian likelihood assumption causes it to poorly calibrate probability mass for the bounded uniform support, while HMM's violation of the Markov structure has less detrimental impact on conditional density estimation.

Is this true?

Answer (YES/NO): NO